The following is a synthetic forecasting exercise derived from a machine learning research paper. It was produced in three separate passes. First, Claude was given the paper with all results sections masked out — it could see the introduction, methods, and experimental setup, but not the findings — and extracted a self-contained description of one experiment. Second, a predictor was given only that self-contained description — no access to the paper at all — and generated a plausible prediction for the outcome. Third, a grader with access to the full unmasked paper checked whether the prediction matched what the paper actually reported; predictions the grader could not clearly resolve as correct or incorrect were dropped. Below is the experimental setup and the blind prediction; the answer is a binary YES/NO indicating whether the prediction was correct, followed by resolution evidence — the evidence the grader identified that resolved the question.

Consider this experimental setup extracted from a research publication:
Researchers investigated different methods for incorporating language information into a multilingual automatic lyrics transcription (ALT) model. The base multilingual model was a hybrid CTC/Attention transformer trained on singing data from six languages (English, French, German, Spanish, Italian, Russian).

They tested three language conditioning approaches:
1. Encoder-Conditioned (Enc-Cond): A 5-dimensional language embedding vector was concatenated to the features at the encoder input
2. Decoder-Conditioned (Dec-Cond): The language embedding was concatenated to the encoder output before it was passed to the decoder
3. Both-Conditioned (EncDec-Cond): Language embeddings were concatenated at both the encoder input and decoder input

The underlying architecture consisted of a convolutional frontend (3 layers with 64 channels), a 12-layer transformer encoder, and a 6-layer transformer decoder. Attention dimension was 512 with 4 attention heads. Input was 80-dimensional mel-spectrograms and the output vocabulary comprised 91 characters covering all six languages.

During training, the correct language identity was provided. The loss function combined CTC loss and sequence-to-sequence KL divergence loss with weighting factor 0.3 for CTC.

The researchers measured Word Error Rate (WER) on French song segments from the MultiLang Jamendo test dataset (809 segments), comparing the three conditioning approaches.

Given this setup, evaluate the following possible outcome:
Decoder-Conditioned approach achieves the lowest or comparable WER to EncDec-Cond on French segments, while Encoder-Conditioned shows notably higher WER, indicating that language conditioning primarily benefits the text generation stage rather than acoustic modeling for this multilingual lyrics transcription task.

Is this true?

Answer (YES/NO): NO